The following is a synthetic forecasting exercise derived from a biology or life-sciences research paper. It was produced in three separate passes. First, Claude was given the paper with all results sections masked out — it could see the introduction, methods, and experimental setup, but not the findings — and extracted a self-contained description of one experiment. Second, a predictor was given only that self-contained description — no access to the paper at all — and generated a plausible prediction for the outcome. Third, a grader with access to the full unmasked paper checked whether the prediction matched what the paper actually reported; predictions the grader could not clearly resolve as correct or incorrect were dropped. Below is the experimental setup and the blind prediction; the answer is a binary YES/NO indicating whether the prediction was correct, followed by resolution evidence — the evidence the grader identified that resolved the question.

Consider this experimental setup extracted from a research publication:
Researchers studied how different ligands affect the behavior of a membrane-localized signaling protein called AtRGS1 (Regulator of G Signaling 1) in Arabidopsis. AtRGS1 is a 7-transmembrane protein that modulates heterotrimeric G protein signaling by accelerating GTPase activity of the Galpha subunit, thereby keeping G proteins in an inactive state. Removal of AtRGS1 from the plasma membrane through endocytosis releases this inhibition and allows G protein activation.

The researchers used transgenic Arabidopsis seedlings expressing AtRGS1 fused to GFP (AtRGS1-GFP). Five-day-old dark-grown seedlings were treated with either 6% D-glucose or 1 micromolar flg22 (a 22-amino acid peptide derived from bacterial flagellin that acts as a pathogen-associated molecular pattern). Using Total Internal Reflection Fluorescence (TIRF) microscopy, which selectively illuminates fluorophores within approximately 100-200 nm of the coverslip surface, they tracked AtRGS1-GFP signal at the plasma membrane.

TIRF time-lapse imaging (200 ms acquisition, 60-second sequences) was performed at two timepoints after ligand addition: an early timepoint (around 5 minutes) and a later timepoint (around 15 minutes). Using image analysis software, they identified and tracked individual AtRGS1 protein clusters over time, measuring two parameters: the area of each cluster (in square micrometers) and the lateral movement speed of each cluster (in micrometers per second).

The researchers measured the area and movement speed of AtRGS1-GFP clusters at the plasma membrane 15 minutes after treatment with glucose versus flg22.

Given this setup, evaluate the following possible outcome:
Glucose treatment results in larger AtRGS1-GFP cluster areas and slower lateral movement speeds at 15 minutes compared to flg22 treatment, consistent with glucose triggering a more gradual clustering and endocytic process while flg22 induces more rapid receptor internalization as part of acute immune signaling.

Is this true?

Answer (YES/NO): YES